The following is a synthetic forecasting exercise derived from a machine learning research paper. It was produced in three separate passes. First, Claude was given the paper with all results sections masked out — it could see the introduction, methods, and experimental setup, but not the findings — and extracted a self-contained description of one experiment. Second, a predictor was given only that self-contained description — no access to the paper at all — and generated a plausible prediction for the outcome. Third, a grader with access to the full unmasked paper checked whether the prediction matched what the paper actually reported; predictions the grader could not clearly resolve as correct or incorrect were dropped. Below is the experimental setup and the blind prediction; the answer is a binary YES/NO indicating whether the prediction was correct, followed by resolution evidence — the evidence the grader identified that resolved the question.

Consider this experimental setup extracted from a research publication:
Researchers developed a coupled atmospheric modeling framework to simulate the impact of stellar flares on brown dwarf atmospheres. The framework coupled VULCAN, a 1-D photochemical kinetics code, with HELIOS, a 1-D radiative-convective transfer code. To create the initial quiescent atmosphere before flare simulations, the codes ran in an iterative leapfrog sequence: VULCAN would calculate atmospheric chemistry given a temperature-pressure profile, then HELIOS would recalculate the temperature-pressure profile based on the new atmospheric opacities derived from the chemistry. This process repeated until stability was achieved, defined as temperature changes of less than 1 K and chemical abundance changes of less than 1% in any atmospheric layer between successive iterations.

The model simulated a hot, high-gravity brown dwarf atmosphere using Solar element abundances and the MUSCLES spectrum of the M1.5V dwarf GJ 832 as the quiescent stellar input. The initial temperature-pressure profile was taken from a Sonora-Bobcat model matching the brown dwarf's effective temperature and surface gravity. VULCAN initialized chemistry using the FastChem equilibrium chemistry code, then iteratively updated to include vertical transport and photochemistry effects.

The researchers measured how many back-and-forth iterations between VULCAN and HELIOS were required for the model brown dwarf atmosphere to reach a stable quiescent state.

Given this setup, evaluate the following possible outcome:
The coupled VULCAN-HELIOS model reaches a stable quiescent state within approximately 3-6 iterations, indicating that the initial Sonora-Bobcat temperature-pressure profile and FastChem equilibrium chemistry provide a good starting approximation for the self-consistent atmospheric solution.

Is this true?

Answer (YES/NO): NO